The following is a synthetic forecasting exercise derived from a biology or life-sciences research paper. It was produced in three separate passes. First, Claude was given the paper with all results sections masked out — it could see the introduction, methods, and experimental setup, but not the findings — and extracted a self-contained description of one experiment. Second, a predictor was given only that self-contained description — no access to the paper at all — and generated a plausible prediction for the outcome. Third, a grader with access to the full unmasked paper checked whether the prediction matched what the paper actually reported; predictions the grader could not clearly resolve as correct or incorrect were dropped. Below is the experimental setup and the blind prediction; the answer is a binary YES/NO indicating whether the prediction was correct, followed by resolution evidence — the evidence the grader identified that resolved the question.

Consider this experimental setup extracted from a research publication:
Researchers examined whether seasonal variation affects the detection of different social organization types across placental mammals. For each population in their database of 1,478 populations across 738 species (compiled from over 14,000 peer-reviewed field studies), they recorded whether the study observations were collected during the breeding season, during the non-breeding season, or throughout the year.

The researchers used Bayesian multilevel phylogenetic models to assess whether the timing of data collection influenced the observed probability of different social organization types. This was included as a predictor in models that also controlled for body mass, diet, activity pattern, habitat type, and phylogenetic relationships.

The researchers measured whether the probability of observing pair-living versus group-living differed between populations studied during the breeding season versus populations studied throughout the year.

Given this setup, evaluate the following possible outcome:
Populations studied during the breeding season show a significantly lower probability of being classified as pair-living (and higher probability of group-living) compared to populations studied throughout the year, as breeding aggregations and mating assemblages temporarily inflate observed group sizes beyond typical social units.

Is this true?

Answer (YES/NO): NO